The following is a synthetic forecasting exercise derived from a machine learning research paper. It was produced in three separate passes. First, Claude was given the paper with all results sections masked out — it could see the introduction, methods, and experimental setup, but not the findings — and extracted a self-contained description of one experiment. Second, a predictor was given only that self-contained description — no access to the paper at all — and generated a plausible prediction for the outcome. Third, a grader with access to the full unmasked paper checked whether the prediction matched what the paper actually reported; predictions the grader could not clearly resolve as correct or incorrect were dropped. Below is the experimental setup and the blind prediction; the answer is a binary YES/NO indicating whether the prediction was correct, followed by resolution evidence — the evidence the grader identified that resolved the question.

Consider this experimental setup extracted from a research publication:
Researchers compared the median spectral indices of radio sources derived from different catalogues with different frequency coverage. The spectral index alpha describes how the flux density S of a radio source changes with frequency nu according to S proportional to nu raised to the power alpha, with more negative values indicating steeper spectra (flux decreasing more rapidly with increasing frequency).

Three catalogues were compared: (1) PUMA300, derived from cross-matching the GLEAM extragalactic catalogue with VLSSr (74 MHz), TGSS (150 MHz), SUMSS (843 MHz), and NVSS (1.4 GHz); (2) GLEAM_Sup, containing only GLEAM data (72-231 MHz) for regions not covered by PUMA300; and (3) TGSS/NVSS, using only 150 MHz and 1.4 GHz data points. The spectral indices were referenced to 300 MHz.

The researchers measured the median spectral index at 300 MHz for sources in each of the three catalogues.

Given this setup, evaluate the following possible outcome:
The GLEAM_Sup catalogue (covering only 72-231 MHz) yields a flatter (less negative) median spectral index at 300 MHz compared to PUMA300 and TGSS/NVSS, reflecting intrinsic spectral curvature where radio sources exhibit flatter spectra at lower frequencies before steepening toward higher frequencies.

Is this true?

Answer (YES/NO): NO